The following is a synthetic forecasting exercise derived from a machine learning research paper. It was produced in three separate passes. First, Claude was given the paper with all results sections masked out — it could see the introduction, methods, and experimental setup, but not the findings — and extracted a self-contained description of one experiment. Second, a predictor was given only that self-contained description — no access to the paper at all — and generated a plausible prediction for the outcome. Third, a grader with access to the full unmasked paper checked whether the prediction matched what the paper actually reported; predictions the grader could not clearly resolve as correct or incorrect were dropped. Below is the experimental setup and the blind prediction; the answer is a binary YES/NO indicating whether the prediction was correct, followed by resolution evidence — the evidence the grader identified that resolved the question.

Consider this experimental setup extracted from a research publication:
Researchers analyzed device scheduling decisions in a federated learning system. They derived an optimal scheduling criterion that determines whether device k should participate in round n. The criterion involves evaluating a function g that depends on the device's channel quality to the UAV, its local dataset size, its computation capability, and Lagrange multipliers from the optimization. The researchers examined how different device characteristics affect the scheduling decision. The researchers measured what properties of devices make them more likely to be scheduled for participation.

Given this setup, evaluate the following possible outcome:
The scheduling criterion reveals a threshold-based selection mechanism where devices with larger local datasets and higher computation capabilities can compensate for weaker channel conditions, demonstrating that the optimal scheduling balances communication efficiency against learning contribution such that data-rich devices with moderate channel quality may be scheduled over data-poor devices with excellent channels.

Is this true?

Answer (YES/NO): NO